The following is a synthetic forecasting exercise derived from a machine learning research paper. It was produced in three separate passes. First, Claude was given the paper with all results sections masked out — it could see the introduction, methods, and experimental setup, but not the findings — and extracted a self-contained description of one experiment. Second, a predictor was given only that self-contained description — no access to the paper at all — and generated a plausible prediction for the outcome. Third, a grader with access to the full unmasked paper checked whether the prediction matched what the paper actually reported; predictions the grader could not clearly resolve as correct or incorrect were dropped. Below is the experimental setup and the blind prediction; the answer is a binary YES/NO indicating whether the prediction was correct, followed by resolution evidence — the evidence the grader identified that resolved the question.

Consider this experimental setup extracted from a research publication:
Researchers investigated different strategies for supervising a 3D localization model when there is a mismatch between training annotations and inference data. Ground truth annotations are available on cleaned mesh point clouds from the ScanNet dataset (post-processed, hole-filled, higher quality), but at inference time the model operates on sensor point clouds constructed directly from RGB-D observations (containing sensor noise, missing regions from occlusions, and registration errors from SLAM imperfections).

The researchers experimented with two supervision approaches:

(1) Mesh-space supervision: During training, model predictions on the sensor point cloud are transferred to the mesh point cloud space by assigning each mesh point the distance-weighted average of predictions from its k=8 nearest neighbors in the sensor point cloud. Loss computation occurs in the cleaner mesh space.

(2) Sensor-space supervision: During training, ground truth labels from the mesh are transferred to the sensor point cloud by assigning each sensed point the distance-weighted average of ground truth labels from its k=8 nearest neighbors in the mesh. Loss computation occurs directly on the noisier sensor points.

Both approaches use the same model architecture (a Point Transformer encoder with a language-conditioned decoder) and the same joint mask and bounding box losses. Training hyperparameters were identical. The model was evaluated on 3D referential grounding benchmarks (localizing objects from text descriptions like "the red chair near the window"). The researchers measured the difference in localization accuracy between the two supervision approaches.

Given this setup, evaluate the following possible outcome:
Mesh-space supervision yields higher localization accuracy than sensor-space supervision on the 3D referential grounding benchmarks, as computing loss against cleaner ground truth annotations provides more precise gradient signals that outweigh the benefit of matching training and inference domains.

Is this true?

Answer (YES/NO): NO